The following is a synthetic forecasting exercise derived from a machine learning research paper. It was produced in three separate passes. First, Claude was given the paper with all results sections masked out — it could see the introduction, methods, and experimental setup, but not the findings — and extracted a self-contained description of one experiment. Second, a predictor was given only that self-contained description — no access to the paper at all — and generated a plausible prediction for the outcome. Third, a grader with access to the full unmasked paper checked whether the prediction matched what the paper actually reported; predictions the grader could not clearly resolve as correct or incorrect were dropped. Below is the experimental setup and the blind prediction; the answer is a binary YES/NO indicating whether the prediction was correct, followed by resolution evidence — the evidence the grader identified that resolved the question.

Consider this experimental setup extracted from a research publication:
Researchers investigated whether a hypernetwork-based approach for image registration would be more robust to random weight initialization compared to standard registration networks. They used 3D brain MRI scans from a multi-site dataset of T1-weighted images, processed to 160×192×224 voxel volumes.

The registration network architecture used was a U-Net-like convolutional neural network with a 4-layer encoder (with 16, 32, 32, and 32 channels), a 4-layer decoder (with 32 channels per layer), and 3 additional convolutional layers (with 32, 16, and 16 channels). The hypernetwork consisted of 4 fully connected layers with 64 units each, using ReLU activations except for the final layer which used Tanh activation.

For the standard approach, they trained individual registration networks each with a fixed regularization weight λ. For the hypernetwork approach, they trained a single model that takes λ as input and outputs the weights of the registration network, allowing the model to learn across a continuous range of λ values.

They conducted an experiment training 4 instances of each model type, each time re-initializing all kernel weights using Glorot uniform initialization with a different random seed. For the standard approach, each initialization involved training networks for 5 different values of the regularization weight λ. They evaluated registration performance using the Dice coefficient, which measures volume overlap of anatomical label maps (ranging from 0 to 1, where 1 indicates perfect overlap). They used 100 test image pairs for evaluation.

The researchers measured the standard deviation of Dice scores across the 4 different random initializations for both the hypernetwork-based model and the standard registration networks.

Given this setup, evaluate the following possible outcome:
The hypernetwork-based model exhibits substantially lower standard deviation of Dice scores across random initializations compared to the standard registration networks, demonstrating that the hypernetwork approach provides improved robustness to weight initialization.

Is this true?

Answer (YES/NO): YES